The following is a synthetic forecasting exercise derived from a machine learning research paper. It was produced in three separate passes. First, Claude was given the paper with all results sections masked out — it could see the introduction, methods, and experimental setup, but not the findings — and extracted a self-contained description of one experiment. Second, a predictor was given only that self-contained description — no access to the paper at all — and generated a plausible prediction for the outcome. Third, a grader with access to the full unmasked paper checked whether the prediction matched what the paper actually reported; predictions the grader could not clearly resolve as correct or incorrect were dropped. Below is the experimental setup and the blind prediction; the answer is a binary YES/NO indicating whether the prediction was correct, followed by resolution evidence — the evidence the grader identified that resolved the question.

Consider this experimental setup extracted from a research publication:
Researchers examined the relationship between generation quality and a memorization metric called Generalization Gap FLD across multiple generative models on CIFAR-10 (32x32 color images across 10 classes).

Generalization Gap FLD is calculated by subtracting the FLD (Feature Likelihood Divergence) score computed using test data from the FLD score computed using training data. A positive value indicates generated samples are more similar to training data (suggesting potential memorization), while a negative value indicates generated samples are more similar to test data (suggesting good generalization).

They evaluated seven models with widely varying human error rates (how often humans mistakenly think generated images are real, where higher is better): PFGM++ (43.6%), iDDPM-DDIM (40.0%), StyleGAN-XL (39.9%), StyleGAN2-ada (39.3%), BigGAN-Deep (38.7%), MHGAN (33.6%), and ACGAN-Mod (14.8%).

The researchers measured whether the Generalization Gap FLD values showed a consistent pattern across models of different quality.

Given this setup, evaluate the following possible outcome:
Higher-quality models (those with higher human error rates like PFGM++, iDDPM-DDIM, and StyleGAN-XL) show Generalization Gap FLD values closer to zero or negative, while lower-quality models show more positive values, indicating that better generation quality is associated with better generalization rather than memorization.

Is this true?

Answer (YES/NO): NO